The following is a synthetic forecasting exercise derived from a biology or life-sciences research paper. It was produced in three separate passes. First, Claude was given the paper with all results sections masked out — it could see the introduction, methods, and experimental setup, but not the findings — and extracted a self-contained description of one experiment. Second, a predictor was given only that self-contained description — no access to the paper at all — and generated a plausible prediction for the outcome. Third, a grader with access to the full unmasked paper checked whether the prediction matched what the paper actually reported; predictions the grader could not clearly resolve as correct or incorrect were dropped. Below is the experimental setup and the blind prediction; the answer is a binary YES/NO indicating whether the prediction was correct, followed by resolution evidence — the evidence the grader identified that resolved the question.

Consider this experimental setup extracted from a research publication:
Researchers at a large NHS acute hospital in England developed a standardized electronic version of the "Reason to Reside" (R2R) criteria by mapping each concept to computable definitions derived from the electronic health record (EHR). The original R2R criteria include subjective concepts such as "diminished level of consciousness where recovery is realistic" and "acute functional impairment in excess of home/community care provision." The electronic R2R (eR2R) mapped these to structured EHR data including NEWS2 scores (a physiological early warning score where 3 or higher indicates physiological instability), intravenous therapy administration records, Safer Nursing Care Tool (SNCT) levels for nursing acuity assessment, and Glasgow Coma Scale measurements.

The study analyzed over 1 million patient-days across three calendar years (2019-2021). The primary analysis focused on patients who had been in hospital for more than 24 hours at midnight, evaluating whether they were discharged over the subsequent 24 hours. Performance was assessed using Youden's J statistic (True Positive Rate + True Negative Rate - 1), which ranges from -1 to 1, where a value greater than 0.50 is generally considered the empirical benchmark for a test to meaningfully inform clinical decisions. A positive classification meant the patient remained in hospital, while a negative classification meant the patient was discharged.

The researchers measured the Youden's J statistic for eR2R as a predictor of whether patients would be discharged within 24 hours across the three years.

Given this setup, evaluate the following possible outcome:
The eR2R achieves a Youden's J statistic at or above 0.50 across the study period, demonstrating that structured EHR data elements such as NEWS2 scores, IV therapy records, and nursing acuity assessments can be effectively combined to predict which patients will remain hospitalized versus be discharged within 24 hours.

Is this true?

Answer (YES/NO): NO